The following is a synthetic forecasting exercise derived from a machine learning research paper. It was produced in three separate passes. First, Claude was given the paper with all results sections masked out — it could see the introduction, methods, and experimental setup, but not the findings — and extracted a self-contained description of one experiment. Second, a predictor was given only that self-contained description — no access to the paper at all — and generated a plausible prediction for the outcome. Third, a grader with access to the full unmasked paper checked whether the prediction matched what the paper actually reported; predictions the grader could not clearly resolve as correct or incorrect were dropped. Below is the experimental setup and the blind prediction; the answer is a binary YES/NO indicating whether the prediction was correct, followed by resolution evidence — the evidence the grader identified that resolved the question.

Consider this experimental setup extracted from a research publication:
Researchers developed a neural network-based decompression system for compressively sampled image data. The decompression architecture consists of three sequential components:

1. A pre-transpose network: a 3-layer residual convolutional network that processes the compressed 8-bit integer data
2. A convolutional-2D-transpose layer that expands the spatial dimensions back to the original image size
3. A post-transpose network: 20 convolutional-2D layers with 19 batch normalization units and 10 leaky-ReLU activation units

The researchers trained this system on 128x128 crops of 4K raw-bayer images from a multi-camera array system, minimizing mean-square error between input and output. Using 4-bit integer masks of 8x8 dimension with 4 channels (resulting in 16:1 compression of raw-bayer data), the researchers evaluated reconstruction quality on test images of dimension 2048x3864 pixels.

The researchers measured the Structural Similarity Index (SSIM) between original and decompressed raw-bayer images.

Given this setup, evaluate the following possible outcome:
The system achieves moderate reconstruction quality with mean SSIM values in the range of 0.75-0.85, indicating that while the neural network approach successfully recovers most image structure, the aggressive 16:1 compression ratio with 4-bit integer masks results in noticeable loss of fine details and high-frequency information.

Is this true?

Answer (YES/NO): NO